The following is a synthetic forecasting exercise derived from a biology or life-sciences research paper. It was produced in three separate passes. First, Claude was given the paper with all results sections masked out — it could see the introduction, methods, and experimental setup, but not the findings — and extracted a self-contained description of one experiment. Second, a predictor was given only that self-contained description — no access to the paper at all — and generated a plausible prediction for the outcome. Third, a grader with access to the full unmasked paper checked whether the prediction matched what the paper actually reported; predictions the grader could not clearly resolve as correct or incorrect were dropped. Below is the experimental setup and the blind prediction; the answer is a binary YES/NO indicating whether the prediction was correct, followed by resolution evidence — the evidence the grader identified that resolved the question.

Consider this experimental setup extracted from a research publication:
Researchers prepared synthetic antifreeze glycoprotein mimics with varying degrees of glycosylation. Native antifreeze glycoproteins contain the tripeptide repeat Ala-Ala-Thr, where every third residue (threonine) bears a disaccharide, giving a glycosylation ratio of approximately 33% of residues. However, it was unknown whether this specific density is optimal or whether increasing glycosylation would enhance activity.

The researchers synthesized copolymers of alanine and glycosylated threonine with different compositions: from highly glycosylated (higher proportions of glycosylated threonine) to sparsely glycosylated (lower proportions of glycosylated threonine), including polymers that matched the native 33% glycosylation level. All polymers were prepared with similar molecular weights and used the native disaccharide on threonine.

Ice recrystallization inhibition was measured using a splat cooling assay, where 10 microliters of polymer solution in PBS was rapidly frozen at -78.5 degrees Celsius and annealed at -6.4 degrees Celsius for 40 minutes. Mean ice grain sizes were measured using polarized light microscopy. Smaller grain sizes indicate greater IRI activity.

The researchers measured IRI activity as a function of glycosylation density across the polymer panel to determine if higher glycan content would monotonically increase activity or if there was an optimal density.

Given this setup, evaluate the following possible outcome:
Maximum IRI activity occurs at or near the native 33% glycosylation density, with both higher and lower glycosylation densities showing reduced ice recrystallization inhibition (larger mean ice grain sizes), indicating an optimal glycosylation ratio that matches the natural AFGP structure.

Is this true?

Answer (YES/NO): NO